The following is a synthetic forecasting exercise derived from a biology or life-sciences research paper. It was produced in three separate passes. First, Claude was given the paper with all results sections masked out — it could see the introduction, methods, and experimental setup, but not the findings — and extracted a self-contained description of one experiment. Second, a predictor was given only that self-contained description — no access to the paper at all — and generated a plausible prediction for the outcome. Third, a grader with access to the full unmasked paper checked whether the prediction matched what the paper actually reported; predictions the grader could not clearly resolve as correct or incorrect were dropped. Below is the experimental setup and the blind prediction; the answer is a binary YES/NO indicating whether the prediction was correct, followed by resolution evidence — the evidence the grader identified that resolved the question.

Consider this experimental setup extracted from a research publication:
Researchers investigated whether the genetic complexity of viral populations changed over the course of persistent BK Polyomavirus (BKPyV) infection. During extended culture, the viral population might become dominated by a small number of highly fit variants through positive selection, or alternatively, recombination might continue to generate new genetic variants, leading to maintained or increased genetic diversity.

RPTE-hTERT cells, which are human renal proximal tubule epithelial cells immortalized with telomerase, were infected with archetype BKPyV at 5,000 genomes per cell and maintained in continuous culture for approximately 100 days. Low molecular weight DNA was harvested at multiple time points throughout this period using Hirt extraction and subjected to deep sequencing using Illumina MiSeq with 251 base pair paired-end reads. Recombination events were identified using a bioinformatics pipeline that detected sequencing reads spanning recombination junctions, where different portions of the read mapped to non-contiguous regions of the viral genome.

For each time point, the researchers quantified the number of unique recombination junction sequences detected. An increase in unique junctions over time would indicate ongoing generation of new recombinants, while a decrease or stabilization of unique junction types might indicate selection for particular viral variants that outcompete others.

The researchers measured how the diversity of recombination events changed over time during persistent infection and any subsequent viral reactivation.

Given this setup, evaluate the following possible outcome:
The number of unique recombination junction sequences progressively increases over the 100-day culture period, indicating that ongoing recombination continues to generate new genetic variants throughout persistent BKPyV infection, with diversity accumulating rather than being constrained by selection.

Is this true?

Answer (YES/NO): YES